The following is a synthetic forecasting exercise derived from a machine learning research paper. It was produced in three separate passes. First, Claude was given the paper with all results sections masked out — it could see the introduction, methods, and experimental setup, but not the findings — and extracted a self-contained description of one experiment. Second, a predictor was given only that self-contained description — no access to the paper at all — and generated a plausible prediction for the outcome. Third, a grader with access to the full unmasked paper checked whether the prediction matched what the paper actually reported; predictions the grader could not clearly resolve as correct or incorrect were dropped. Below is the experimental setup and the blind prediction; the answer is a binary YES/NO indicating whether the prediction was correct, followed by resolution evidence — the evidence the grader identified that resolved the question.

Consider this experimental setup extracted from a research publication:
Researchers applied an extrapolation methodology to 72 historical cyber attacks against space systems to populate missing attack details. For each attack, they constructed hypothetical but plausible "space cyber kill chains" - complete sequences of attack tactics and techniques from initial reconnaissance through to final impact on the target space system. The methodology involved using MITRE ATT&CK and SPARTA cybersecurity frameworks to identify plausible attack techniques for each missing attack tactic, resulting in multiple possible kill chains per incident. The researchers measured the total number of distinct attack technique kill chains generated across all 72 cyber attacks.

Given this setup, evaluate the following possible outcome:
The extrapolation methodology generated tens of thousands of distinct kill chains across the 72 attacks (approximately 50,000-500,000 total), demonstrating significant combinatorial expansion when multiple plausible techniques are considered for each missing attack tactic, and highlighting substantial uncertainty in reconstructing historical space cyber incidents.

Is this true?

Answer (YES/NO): NO